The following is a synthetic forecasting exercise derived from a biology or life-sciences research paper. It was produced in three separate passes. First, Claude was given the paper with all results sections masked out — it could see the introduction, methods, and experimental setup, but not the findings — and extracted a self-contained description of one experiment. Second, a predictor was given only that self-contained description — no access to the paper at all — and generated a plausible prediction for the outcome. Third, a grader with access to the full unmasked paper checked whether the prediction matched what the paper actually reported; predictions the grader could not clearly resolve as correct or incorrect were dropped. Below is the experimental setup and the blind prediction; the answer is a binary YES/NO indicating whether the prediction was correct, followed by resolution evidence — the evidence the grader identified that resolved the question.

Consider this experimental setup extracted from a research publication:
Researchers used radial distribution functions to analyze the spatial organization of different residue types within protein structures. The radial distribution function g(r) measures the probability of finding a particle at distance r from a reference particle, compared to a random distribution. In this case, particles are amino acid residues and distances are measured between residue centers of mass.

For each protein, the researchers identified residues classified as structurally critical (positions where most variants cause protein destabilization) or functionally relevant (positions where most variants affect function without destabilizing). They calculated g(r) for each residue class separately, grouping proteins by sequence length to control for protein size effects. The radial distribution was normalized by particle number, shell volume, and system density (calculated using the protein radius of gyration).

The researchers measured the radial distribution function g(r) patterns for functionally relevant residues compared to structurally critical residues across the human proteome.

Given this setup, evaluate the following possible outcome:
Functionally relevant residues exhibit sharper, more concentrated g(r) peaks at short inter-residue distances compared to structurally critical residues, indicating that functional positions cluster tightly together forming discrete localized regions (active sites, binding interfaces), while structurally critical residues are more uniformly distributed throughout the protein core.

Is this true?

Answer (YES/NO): NO